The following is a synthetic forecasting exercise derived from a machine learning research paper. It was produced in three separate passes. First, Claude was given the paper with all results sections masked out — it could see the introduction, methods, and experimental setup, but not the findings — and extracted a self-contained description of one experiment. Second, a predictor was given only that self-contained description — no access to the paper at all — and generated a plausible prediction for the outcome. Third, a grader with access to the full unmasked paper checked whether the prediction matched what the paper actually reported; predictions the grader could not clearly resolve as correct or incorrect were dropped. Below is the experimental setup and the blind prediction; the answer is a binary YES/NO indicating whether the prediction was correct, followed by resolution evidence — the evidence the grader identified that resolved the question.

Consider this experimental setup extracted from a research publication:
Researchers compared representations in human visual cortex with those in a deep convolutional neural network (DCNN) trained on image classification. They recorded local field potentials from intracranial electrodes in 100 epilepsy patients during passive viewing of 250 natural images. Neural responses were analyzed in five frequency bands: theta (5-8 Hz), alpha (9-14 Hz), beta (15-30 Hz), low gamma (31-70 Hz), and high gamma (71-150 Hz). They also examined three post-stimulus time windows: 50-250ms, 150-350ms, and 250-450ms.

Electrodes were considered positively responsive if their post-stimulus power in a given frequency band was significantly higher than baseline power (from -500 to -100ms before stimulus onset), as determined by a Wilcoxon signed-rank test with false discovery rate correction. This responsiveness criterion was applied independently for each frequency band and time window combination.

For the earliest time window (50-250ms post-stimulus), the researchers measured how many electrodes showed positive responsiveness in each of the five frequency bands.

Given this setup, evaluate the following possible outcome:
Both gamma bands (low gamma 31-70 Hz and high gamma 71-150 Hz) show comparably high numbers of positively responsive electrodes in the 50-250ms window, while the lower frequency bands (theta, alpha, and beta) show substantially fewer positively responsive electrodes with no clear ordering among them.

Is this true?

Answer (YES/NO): NO